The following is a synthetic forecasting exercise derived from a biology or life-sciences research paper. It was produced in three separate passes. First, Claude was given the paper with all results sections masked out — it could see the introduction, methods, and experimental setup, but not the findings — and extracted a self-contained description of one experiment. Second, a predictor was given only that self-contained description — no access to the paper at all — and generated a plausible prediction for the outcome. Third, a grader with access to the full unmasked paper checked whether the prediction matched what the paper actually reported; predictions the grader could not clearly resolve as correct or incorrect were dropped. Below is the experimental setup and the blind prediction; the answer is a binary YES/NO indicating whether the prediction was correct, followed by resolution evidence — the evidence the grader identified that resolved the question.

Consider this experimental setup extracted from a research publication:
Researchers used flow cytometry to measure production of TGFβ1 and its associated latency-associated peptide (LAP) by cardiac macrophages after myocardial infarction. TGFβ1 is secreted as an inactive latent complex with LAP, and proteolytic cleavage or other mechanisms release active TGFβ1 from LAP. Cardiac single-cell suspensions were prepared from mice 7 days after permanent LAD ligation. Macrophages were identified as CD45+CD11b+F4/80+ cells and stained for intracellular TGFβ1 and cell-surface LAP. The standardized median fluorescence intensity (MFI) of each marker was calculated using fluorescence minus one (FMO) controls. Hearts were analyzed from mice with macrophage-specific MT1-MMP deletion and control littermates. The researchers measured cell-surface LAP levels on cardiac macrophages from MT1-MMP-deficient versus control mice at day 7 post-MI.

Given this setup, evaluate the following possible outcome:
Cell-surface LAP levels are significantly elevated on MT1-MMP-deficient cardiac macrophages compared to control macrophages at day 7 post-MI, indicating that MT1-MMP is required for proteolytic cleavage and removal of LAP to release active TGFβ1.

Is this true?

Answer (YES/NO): YES